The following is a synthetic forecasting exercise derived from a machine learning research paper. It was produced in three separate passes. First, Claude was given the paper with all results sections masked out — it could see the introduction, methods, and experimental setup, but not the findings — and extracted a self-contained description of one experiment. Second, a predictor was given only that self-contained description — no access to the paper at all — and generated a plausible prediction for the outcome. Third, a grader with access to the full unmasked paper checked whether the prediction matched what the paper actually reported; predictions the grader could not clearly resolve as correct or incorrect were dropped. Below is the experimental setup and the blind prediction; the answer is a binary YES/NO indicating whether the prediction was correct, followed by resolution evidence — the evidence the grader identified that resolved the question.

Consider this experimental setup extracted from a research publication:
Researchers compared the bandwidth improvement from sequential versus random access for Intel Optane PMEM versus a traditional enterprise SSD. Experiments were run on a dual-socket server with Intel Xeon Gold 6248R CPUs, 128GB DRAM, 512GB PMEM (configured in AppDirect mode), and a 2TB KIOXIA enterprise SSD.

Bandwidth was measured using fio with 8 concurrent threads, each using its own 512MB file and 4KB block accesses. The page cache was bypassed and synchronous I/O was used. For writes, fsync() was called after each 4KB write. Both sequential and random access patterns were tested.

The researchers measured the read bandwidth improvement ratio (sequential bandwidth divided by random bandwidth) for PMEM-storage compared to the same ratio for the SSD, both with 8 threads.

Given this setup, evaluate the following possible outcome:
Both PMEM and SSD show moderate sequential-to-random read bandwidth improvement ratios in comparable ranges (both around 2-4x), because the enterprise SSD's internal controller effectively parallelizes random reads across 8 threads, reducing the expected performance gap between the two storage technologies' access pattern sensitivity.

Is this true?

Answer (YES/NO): NO